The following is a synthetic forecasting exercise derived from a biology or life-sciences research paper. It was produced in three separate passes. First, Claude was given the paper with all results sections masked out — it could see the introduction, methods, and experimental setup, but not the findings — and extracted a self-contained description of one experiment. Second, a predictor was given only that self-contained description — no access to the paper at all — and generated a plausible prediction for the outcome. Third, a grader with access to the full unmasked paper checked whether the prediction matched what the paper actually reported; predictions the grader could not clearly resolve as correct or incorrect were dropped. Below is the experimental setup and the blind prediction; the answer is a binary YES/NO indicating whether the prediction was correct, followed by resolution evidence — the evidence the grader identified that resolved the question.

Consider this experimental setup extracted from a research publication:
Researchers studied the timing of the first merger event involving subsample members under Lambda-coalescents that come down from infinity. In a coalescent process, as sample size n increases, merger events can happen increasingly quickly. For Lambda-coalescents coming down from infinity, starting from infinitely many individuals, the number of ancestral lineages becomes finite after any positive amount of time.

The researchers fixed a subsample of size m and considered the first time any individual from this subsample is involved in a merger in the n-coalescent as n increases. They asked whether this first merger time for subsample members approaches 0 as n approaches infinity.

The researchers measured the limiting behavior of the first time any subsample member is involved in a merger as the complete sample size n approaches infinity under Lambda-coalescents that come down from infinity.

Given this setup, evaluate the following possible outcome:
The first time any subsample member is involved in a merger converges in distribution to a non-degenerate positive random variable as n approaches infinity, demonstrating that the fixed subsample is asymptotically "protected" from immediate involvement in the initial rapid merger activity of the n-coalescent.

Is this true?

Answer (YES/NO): NO